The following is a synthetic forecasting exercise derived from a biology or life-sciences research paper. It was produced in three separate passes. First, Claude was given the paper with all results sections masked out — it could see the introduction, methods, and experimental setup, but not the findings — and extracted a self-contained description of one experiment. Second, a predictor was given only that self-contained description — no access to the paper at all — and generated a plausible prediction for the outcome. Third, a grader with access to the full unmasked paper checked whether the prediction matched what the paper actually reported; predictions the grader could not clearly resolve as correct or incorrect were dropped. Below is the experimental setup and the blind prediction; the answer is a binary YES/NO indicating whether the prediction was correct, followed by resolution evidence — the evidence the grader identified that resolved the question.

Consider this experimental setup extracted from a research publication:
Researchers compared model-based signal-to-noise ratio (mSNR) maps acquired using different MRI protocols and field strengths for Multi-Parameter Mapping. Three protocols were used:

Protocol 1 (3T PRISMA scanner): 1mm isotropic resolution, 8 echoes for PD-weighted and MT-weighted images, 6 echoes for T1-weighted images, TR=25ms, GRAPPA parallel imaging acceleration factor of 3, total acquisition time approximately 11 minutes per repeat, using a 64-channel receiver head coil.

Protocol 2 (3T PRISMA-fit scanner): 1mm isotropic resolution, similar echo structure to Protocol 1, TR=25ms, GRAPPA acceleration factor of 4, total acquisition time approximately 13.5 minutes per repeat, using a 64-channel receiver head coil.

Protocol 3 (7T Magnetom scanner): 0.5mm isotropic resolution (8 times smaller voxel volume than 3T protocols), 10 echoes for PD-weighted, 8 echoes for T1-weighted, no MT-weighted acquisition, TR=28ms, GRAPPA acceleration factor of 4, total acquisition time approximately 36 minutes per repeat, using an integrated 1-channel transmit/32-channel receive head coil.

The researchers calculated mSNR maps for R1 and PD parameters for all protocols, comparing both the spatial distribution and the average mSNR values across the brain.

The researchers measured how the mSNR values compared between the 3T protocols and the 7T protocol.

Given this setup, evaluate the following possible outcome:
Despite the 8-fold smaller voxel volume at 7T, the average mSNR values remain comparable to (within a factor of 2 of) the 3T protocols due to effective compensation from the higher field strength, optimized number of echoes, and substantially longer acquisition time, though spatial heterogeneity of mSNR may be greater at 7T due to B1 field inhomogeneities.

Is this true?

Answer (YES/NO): NO